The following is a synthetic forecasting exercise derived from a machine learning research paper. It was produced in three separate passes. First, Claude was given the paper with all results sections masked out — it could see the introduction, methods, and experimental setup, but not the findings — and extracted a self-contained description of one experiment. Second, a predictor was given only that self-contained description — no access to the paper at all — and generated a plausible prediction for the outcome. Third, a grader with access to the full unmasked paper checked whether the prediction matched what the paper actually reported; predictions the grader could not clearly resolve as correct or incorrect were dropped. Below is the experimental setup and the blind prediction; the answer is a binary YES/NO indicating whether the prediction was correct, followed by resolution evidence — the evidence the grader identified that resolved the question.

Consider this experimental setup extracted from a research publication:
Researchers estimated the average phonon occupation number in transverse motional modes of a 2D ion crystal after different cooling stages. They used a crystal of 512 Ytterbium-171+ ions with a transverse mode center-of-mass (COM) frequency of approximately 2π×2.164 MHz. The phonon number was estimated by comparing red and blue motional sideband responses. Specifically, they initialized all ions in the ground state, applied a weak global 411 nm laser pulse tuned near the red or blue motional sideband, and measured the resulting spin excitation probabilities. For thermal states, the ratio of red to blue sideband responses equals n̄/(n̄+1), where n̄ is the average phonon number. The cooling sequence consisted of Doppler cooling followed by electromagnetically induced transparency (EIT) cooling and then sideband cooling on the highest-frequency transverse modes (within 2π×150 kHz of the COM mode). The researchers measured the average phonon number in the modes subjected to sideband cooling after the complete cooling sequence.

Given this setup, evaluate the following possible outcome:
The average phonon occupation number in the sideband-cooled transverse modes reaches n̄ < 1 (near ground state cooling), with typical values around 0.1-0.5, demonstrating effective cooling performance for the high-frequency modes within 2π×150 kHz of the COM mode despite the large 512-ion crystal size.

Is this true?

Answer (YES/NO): NO